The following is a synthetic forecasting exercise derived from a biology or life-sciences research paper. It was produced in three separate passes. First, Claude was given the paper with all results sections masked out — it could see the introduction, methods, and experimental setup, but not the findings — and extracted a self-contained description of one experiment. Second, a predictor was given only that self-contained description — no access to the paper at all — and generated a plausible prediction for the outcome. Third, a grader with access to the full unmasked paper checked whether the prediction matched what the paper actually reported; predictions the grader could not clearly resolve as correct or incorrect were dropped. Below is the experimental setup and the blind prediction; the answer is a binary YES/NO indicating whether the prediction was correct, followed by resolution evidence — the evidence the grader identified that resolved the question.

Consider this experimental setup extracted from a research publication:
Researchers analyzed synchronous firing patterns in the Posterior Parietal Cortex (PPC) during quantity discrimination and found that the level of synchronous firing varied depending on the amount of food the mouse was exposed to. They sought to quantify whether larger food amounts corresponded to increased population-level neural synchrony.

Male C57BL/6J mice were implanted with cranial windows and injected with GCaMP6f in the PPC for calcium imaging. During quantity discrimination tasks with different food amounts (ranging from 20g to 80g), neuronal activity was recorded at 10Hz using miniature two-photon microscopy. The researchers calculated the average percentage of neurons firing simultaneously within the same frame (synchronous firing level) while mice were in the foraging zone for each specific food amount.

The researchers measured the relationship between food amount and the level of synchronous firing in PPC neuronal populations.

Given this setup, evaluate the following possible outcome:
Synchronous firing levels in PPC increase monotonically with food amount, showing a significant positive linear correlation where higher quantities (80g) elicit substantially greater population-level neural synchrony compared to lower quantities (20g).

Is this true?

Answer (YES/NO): NO